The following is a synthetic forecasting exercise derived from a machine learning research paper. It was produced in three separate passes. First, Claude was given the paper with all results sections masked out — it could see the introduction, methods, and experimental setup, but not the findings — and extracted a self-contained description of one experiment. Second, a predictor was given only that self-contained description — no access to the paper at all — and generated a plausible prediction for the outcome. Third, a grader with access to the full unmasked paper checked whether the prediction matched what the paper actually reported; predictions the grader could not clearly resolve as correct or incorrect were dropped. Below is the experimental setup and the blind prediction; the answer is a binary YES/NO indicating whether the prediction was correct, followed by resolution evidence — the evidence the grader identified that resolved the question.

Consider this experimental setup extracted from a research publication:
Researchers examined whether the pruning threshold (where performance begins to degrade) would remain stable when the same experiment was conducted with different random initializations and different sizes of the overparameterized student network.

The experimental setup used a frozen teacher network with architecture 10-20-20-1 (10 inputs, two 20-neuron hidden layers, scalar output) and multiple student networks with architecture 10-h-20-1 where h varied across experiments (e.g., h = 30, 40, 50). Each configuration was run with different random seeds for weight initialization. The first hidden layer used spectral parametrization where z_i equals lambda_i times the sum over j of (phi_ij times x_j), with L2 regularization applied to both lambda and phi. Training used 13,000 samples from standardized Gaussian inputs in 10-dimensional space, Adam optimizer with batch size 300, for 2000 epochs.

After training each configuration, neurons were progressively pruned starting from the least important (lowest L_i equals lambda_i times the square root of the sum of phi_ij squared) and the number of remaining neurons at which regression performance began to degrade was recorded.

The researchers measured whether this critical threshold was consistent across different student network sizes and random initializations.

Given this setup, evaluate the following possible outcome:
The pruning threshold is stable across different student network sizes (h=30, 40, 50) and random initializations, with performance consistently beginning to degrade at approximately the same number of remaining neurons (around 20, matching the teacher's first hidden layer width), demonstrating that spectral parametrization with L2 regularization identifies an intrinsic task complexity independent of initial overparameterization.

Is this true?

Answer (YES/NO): YES